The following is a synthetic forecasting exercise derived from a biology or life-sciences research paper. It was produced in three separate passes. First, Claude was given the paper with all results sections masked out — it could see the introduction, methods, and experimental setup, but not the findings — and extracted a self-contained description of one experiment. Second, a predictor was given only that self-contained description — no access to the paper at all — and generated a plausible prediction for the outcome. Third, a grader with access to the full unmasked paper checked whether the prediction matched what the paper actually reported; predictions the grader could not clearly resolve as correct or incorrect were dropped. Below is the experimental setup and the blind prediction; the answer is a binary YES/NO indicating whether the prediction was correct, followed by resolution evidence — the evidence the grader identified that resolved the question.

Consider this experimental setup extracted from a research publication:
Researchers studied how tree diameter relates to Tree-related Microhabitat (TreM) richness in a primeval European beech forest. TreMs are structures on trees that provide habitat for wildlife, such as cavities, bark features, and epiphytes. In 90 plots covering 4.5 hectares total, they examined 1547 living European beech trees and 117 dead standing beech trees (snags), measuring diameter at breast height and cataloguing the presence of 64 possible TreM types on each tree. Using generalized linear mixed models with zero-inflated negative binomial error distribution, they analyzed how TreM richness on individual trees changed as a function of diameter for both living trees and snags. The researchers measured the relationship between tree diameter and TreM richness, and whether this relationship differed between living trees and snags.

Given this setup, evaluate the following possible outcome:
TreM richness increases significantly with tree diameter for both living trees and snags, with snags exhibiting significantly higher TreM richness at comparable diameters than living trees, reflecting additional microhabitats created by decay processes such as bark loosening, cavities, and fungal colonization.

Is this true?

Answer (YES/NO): YES